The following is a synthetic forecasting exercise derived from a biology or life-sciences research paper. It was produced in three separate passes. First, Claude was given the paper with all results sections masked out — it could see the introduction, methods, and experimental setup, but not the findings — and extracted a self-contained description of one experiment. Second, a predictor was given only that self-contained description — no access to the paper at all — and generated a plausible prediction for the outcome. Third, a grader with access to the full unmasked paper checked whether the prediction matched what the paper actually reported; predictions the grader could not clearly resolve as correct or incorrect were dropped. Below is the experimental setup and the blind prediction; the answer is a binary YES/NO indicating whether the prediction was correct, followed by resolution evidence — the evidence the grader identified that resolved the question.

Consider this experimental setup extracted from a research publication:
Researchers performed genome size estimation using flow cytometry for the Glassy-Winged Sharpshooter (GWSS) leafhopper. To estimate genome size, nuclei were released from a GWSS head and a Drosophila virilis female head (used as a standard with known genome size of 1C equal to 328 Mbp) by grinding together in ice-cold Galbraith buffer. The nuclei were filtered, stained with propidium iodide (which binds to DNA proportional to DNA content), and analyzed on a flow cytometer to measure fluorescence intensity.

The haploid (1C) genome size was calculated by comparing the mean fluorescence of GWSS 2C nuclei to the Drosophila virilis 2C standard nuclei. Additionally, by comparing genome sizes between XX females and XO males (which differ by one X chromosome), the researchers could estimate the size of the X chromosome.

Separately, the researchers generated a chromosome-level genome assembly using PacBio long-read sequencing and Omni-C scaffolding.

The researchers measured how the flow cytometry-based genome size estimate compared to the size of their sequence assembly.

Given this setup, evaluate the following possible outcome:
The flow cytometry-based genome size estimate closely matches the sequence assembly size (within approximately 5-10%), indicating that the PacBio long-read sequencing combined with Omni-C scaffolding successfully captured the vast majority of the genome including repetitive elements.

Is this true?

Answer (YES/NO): NO